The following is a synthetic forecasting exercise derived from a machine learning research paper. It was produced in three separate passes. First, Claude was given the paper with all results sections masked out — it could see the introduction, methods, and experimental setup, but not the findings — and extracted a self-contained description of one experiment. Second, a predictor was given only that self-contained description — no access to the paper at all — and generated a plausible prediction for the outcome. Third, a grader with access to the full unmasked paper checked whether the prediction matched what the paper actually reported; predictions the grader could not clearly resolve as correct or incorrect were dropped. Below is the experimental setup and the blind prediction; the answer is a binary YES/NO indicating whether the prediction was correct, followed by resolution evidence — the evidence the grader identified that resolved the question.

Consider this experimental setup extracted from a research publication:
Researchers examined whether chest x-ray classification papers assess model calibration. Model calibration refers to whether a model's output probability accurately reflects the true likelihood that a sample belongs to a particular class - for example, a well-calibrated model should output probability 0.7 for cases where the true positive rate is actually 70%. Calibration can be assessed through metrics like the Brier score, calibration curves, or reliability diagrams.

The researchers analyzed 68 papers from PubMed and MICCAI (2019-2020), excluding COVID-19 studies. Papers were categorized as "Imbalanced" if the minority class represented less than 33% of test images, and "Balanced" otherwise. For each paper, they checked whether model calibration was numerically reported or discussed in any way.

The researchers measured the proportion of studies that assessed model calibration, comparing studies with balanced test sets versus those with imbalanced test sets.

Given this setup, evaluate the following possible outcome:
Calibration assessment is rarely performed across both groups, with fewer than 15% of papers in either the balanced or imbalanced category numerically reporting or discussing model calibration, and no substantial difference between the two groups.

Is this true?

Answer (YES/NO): NO